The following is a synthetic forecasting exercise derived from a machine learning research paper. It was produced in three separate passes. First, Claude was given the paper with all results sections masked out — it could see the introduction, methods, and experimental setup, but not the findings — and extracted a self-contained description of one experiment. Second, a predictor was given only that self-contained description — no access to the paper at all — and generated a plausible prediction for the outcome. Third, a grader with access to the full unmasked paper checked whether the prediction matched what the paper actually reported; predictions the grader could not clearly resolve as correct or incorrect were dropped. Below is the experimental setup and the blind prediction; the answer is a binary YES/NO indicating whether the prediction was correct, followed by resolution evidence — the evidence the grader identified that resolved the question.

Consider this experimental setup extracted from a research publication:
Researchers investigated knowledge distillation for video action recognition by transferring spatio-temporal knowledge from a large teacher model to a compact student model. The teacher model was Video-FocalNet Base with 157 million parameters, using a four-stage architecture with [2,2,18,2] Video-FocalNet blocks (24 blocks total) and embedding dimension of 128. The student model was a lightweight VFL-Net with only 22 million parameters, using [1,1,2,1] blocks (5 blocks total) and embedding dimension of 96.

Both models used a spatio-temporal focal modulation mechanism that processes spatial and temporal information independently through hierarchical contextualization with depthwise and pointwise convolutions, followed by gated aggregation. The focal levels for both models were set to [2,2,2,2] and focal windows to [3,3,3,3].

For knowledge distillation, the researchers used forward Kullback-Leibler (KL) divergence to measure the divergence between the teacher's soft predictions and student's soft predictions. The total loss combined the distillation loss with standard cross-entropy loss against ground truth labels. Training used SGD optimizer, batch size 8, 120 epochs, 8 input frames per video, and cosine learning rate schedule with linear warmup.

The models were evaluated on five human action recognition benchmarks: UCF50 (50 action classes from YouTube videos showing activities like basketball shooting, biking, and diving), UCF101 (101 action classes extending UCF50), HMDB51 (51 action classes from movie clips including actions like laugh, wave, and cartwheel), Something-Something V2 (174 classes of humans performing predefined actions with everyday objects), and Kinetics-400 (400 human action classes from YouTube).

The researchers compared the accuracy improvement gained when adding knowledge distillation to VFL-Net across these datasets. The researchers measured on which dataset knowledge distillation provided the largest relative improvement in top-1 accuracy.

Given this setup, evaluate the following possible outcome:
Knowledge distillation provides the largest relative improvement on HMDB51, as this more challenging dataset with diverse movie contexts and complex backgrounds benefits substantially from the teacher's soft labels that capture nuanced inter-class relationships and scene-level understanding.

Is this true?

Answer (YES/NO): YES